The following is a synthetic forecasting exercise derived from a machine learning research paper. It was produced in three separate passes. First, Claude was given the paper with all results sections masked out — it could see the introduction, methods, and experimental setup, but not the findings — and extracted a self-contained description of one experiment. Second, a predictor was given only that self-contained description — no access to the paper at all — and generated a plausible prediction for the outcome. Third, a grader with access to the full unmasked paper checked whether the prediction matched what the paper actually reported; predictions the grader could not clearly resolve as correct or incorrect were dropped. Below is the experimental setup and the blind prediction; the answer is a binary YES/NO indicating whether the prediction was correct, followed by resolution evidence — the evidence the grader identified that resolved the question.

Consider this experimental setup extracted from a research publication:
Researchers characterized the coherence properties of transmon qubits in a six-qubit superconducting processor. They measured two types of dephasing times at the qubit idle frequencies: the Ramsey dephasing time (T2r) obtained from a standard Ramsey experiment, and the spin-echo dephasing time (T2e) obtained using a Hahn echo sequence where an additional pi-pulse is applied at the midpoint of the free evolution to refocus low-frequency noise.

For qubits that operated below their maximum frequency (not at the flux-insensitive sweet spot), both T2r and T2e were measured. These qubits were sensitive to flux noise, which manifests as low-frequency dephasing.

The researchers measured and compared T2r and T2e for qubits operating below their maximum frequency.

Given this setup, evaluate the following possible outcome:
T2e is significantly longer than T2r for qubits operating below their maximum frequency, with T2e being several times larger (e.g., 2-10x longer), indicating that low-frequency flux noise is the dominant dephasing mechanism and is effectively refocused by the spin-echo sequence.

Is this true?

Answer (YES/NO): YES